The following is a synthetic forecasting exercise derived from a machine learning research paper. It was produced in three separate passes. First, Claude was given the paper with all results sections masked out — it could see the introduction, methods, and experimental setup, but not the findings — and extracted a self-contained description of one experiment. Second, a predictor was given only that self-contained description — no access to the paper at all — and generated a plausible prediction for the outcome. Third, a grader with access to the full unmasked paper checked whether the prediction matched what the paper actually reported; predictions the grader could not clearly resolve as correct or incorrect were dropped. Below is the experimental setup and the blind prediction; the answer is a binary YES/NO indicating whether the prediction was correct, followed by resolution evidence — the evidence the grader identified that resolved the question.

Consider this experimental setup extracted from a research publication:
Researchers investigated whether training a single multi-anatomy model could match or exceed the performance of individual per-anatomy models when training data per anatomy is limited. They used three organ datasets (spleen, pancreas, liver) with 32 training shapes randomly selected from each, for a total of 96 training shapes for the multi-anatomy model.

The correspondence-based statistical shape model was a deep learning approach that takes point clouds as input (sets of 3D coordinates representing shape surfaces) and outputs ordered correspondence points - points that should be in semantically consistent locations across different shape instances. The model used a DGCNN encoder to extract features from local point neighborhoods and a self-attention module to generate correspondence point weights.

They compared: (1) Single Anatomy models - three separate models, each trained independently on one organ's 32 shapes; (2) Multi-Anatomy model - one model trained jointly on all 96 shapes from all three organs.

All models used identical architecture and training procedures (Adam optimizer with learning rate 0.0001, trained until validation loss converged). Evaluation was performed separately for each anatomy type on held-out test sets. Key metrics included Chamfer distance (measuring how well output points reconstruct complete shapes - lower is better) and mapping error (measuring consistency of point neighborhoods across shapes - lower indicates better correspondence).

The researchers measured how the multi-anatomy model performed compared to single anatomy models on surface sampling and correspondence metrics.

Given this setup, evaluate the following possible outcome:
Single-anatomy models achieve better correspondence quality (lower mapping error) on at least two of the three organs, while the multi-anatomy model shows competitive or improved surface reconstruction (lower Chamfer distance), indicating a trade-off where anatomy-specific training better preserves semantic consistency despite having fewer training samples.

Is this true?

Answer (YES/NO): NO